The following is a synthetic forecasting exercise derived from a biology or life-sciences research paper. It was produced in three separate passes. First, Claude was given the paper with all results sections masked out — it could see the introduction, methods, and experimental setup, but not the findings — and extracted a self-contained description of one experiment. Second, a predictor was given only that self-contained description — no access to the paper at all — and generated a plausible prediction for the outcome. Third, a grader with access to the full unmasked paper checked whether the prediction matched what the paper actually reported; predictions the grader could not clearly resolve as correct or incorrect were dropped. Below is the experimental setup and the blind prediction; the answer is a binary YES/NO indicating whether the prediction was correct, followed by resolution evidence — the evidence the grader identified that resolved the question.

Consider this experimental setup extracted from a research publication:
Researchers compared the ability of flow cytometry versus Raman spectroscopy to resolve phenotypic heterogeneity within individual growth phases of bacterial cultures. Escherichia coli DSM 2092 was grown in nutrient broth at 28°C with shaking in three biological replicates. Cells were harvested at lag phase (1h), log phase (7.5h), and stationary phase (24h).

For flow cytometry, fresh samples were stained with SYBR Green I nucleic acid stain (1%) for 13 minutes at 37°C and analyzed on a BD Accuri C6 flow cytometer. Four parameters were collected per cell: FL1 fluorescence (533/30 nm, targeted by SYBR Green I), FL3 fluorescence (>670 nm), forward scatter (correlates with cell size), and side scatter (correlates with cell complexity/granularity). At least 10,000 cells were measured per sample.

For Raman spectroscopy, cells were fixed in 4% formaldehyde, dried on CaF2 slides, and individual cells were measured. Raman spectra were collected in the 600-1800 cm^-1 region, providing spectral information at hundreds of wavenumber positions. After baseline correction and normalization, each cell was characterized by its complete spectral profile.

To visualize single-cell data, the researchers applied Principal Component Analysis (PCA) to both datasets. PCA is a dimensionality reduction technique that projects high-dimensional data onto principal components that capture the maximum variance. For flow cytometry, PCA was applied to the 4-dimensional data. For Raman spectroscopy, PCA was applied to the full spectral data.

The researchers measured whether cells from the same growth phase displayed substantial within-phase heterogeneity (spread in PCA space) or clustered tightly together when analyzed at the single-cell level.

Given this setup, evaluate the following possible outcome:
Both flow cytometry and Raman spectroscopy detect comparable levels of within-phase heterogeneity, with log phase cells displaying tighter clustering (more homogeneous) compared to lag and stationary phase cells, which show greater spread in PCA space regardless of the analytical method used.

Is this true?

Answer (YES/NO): NO